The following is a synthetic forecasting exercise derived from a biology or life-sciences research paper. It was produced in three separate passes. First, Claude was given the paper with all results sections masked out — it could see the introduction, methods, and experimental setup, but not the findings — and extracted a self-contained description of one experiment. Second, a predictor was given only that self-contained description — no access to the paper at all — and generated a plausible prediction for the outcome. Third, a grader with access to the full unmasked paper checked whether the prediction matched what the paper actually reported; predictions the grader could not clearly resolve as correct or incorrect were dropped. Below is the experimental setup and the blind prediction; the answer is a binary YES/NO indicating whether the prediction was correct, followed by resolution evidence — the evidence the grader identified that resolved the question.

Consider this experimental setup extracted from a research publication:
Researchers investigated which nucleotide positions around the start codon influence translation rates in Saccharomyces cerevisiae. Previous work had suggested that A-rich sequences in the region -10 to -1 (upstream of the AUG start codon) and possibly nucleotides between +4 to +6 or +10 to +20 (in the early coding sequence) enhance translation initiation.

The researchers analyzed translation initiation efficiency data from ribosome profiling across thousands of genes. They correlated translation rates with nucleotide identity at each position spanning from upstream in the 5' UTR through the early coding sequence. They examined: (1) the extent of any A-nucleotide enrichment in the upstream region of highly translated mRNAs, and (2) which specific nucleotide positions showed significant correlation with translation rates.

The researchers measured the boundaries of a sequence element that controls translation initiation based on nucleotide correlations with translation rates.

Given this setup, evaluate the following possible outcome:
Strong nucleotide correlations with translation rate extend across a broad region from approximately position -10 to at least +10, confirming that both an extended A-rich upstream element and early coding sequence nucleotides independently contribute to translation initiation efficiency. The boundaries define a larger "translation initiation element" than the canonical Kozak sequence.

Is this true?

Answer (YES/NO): NO